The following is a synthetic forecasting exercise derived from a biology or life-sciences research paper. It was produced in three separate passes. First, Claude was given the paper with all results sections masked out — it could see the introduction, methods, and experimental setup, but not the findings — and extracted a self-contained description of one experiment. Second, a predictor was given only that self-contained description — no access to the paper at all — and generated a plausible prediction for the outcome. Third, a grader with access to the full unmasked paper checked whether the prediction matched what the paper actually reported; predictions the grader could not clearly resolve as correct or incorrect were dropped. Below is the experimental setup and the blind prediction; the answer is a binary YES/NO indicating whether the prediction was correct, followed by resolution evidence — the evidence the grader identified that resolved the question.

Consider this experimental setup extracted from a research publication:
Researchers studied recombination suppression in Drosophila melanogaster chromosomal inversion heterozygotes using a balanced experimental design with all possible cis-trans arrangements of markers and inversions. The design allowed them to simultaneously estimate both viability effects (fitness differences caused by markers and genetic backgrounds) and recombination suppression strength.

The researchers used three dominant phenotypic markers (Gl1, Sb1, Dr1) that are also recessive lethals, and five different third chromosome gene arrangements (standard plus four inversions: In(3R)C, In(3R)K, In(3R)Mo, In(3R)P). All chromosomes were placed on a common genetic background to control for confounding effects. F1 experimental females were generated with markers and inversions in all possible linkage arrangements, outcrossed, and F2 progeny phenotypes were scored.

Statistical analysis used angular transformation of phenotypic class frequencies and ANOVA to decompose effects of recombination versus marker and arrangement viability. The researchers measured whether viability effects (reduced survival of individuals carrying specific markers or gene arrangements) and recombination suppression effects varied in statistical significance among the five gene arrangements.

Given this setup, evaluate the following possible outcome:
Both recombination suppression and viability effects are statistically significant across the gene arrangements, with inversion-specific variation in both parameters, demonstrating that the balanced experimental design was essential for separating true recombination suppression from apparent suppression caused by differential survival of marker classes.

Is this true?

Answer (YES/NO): YES